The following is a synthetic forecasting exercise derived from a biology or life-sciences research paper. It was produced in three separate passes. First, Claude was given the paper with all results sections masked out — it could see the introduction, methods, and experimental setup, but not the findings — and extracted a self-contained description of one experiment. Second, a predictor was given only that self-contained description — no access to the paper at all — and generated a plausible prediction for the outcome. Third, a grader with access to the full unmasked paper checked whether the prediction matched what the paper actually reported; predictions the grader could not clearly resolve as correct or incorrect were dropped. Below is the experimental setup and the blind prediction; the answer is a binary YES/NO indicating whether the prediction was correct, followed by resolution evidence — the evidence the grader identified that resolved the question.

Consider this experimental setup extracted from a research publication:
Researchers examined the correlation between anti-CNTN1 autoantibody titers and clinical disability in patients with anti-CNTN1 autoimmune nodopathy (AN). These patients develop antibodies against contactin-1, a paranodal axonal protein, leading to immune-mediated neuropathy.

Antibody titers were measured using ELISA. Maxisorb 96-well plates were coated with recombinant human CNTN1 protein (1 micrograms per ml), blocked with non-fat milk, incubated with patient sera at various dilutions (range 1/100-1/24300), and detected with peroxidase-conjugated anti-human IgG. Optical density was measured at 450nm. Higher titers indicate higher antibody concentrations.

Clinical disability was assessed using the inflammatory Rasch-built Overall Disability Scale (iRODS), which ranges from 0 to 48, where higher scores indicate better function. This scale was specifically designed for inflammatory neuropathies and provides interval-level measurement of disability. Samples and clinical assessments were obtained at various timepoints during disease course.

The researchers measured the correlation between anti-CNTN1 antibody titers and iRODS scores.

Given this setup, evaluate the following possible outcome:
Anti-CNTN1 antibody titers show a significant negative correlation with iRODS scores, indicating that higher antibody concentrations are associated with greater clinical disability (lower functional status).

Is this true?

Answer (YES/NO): YES